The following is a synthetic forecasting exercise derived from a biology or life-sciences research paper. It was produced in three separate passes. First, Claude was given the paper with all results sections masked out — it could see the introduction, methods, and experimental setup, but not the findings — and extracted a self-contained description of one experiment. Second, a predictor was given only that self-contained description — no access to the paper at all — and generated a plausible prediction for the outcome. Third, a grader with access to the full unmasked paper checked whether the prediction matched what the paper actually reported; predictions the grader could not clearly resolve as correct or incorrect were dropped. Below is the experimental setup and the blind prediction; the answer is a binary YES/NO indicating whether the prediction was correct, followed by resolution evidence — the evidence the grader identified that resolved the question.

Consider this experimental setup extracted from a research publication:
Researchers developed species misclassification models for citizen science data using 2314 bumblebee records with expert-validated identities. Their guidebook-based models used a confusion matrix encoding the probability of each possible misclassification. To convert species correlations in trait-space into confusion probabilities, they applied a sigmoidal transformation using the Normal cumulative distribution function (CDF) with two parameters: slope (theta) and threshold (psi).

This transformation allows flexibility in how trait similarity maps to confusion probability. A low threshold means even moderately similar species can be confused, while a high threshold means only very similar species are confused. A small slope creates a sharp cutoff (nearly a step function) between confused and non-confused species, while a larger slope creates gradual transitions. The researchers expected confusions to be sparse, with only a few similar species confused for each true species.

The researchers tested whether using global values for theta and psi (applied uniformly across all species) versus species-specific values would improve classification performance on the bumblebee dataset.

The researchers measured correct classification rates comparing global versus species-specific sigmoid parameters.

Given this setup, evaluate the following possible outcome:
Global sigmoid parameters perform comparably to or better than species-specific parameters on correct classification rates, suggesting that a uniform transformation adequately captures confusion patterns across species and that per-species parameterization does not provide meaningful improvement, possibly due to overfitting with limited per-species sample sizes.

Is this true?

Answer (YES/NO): NO